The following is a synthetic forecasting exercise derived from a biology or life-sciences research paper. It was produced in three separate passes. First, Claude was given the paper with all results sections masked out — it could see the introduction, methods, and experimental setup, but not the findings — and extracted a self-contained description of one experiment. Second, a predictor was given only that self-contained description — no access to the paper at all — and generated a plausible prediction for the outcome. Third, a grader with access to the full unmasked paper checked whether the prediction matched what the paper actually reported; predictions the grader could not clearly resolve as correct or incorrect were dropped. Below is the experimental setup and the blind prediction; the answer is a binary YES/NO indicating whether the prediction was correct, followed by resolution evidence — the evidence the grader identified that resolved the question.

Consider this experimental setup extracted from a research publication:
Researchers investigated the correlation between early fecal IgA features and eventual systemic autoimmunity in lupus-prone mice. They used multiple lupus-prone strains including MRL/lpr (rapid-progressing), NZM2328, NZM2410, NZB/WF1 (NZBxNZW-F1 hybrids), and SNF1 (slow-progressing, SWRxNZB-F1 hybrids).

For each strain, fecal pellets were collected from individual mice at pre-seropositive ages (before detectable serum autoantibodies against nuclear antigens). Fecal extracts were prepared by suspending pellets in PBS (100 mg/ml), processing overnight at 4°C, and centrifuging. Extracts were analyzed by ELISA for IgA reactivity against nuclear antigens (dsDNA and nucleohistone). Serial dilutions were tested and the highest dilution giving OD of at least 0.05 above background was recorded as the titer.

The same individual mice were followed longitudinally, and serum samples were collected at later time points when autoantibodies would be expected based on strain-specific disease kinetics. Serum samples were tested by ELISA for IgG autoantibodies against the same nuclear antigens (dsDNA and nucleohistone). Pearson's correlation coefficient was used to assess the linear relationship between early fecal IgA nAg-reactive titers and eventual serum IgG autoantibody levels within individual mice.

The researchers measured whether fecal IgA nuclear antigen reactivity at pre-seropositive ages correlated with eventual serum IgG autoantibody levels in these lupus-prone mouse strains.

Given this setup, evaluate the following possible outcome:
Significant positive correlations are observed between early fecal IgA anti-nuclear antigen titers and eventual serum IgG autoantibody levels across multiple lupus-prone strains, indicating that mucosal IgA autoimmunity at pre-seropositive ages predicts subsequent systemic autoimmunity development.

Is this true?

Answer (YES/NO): YES